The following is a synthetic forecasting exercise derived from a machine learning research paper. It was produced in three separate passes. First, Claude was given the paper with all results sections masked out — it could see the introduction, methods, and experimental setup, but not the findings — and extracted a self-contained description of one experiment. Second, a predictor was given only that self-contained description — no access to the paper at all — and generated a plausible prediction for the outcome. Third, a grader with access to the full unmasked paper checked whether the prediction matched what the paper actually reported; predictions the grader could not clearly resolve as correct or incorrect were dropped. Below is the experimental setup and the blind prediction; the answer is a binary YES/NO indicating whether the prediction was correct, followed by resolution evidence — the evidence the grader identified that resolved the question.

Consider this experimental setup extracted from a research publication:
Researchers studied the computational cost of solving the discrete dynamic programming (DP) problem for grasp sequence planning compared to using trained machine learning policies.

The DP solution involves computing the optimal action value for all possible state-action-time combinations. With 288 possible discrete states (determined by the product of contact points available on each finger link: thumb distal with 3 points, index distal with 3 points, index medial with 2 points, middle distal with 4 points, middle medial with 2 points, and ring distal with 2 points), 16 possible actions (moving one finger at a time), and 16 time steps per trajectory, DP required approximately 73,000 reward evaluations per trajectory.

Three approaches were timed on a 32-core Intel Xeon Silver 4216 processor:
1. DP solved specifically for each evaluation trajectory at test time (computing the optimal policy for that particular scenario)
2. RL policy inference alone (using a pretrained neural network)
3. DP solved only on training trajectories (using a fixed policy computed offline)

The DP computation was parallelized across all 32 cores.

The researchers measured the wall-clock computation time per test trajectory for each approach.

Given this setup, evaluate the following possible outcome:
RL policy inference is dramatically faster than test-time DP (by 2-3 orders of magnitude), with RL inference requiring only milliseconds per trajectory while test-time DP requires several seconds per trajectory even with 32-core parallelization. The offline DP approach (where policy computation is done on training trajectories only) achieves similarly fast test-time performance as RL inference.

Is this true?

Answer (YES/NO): NO